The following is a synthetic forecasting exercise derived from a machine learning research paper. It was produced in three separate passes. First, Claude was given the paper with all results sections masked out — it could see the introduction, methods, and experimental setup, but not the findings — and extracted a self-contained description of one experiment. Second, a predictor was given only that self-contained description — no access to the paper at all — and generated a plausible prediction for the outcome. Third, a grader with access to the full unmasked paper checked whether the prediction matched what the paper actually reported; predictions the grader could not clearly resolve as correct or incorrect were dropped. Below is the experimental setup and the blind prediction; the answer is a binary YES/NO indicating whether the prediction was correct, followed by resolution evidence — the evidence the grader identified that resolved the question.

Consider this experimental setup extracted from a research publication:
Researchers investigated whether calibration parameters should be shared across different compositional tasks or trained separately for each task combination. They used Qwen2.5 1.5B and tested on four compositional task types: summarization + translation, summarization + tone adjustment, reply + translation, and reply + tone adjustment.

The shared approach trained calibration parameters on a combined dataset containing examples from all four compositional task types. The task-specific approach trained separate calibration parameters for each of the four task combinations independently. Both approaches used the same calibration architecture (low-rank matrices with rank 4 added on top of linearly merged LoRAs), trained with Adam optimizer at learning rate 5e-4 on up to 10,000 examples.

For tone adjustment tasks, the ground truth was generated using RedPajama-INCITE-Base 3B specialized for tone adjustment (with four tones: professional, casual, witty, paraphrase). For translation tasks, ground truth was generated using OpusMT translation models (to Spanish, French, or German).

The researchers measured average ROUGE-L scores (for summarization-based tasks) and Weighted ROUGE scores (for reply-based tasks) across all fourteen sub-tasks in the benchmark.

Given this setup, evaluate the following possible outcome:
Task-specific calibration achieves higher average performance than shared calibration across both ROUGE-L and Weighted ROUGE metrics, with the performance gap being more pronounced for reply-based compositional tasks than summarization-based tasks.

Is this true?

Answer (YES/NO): NO